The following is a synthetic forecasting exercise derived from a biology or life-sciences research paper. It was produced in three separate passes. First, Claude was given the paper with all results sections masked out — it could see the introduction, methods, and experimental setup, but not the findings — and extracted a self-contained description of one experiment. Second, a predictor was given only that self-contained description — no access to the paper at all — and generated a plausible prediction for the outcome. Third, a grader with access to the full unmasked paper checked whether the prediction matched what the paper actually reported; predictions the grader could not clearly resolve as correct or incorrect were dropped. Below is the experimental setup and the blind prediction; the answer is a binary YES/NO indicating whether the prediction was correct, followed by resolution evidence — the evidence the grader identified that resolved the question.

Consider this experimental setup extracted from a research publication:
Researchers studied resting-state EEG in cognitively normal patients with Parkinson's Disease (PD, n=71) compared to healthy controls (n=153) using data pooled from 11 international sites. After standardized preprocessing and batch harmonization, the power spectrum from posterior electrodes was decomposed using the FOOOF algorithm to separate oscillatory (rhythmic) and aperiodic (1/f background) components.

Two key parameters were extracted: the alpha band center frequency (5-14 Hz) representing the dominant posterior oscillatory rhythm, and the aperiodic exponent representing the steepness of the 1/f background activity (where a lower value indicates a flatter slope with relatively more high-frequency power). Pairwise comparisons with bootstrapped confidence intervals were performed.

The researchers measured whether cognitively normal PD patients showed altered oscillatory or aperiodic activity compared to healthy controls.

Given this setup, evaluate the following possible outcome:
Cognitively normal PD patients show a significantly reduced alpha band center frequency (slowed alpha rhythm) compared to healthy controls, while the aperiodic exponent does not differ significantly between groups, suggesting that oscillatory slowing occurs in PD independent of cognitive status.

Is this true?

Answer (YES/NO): YES